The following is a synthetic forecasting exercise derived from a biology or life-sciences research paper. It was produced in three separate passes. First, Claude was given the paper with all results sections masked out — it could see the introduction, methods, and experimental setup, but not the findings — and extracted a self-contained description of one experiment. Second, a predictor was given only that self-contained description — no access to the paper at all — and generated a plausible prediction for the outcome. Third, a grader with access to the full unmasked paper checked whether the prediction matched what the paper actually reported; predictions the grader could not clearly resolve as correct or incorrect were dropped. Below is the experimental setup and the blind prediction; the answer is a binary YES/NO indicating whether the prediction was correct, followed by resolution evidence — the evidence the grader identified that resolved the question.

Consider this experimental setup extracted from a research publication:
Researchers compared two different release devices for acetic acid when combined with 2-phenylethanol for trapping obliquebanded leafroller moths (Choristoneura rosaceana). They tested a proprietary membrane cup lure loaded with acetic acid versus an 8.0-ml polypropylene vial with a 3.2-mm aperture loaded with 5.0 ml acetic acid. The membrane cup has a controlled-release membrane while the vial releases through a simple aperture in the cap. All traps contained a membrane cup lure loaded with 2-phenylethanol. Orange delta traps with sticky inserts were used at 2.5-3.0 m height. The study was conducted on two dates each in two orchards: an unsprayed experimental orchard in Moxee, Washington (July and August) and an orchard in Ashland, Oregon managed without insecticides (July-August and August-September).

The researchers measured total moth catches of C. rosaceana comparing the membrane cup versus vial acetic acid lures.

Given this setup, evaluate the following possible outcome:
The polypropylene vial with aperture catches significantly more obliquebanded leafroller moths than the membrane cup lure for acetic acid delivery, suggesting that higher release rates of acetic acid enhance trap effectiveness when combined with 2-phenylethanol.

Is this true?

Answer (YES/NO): NO